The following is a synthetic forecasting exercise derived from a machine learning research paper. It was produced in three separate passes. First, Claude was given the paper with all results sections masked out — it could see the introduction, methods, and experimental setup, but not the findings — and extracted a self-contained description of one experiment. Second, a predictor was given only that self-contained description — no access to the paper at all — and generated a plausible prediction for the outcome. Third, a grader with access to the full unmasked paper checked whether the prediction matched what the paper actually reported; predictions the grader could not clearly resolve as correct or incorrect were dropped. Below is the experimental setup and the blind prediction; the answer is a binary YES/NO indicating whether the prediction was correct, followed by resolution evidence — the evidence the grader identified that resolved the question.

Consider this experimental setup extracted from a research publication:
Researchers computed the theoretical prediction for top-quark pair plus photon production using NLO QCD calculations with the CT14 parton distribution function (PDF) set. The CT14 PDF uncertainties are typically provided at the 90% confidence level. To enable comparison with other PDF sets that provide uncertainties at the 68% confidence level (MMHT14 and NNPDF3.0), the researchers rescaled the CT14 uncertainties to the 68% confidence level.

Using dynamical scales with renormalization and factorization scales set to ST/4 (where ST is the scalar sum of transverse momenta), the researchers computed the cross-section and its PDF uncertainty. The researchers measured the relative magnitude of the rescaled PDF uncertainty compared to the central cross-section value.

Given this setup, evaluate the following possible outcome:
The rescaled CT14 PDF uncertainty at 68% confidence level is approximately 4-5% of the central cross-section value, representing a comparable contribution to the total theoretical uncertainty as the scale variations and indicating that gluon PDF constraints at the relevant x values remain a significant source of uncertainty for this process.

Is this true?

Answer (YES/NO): NO